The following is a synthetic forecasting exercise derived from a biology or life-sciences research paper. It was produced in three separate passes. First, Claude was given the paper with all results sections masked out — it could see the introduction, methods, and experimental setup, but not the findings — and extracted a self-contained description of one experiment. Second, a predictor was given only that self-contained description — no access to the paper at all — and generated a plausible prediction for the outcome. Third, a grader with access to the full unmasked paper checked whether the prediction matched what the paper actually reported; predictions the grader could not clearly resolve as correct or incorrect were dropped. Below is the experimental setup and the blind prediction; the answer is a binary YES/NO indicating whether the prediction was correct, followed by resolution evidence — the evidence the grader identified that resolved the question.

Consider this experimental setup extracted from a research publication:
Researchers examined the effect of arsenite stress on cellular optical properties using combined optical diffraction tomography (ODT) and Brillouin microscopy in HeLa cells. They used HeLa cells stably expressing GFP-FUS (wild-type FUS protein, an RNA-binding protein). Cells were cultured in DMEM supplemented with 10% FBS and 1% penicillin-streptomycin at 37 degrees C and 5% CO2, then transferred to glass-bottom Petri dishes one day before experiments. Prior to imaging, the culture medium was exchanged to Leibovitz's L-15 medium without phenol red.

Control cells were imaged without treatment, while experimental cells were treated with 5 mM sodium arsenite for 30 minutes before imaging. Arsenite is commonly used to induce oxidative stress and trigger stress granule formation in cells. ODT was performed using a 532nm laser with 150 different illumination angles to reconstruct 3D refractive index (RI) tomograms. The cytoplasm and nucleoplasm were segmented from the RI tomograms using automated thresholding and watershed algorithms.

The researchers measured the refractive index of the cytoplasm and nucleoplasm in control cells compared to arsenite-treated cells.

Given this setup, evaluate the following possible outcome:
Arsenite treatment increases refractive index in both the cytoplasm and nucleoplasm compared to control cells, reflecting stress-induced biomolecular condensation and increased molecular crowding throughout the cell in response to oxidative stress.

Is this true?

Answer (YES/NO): NO